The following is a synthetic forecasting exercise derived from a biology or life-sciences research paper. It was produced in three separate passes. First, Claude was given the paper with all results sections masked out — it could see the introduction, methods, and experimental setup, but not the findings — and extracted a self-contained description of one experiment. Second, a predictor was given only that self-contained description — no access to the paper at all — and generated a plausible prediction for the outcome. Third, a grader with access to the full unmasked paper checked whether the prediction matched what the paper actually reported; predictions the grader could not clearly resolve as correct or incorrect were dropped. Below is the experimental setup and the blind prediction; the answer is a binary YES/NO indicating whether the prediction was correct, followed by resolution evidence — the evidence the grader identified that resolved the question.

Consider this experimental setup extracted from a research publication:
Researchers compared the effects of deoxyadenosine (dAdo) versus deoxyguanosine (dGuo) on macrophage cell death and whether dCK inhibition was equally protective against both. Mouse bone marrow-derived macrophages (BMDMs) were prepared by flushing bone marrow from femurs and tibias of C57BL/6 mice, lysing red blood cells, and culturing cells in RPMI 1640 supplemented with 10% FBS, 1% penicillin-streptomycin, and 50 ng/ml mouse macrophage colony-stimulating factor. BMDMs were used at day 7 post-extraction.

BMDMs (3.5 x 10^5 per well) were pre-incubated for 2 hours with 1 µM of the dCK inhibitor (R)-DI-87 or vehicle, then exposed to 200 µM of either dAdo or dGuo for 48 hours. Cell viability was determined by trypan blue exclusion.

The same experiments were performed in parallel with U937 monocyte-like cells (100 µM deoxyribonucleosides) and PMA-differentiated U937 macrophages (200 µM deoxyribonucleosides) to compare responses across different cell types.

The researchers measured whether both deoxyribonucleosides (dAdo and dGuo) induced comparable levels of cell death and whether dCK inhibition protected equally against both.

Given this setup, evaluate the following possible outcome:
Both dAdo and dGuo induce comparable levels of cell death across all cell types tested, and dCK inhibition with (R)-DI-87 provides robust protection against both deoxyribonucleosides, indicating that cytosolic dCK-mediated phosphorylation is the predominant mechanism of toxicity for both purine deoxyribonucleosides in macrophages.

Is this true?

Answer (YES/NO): YES